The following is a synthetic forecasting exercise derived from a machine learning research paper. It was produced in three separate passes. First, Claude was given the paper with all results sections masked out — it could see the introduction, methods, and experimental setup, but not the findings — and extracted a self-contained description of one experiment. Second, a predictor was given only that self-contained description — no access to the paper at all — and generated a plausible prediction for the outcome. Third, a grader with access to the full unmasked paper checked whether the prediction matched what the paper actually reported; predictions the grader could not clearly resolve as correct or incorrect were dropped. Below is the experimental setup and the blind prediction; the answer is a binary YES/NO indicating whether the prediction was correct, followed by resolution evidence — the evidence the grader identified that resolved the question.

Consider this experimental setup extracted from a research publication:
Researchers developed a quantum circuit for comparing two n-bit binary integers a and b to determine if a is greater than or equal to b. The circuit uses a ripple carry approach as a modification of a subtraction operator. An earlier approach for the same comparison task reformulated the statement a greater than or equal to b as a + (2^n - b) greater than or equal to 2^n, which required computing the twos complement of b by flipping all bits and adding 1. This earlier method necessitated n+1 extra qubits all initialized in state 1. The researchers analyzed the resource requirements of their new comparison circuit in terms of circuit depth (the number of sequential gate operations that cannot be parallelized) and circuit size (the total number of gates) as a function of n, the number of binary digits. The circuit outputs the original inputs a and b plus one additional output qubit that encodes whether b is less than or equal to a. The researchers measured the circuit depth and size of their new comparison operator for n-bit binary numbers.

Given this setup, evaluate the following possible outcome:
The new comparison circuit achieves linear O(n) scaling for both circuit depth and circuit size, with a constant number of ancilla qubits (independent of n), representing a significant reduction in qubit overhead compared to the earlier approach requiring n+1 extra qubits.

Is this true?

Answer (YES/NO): YES